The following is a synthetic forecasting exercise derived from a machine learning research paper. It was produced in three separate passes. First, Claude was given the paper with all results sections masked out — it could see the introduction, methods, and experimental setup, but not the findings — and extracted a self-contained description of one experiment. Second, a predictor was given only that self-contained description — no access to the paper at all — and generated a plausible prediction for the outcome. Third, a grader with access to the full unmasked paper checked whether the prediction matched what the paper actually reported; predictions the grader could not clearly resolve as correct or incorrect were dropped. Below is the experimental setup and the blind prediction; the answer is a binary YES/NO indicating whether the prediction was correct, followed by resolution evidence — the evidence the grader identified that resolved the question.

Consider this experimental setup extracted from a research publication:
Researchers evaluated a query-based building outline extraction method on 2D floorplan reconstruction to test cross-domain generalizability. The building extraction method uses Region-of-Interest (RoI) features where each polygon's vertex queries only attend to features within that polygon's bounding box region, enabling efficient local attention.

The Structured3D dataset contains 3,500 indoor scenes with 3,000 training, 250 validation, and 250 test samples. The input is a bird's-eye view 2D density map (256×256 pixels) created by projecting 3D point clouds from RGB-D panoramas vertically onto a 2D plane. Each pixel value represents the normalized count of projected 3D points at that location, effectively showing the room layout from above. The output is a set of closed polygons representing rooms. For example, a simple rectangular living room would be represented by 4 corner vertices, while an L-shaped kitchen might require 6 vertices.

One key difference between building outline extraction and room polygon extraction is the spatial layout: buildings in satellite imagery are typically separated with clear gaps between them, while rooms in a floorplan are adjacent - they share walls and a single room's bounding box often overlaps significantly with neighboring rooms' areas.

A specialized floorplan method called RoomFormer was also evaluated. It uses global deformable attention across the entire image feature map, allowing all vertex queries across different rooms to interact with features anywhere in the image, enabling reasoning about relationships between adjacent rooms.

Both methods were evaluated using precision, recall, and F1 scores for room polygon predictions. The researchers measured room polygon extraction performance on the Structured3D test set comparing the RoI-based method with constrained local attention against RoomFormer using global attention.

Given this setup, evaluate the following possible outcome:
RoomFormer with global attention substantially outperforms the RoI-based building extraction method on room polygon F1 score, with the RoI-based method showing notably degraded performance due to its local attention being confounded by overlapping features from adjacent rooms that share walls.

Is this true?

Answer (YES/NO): NO